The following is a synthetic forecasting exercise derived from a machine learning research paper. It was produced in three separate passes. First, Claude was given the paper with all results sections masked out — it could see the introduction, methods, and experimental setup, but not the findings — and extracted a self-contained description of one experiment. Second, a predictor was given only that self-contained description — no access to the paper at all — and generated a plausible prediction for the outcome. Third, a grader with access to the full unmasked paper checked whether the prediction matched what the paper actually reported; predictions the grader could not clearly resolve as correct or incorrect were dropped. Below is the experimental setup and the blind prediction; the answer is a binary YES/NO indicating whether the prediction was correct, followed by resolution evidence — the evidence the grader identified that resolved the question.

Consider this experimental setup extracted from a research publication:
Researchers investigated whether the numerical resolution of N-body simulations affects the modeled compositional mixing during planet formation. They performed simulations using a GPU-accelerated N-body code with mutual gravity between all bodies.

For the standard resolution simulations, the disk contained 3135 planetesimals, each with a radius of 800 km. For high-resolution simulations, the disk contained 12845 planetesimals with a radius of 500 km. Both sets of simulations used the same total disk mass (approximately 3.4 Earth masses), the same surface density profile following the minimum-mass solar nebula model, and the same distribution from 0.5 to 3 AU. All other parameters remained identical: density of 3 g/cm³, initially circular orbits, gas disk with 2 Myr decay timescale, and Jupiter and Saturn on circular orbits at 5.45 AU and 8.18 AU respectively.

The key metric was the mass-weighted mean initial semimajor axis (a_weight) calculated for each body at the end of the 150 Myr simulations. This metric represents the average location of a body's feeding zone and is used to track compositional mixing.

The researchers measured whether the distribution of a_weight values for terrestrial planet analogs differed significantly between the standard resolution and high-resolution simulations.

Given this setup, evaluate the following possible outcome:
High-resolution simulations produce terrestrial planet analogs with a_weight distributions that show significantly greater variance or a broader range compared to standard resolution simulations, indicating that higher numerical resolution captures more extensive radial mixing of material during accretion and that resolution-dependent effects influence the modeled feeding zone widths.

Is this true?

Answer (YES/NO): NO